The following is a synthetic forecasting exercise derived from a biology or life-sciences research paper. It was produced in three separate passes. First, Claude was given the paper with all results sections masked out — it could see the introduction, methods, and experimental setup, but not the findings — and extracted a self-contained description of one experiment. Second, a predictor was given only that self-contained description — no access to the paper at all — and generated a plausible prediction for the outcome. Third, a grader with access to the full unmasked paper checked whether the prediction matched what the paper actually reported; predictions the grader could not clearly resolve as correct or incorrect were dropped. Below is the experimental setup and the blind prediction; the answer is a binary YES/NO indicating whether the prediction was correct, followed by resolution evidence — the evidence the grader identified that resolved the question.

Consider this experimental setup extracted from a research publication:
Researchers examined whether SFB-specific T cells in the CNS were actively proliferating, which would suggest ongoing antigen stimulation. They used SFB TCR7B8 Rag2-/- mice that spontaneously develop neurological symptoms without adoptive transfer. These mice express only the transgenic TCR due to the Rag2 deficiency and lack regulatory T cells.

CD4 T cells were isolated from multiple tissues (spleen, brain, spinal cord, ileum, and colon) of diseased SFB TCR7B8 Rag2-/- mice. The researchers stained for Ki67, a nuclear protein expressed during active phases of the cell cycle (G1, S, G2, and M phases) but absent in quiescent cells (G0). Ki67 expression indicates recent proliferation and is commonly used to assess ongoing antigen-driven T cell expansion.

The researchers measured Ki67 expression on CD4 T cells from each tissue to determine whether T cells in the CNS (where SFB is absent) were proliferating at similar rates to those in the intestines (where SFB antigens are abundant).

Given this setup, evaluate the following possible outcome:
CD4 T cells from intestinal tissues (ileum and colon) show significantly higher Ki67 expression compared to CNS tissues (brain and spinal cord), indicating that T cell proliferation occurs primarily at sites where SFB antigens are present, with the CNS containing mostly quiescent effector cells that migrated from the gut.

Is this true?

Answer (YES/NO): NO